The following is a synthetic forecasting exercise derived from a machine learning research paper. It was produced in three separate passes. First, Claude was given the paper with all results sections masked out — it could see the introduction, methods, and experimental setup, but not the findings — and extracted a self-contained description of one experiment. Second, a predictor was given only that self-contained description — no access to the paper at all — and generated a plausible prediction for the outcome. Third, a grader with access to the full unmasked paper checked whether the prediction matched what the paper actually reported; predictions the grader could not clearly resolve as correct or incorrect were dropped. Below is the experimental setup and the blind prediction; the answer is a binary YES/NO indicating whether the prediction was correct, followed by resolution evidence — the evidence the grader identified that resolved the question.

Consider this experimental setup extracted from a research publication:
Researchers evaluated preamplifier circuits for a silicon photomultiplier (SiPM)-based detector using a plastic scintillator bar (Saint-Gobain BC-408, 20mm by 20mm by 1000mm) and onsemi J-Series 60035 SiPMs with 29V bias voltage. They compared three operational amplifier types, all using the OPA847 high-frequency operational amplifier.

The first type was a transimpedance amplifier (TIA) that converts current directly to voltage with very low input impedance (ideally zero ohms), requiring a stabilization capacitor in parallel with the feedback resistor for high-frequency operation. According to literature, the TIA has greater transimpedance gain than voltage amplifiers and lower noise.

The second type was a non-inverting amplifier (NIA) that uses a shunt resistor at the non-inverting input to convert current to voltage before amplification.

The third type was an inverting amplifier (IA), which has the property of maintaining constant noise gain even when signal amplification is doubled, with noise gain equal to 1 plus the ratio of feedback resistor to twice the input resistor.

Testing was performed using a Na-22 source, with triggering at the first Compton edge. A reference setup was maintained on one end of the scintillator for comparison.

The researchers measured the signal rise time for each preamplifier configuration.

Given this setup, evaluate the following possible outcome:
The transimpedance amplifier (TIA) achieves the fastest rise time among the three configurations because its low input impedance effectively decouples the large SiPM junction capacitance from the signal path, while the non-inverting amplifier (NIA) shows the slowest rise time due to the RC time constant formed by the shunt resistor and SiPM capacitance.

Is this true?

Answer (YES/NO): NO